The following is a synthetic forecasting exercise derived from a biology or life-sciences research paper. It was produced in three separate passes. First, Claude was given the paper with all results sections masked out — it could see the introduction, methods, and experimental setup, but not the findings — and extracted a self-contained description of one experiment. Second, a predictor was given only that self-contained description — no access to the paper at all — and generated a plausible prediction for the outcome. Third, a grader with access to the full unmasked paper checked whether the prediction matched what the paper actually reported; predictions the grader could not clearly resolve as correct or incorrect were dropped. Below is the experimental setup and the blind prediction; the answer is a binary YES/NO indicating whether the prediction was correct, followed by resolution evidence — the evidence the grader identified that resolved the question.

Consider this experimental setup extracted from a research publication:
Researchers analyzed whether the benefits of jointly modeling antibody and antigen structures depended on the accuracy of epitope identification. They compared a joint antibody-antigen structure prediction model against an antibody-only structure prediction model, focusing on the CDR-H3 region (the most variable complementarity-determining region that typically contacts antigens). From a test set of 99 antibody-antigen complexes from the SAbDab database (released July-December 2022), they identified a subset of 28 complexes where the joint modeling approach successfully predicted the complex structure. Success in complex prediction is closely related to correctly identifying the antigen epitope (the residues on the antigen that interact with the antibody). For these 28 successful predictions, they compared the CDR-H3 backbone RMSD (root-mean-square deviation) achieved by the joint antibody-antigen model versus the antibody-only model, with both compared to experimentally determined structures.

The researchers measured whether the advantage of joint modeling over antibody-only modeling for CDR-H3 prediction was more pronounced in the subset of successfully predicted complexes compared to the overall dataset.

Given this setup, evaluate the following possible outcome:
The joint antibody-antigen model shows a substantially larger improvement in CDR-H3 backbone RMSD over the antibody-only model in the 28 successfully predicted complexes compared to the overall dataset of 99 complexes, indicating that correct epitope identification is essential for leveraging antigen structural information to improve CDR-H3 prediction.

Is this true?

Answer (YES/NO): YES